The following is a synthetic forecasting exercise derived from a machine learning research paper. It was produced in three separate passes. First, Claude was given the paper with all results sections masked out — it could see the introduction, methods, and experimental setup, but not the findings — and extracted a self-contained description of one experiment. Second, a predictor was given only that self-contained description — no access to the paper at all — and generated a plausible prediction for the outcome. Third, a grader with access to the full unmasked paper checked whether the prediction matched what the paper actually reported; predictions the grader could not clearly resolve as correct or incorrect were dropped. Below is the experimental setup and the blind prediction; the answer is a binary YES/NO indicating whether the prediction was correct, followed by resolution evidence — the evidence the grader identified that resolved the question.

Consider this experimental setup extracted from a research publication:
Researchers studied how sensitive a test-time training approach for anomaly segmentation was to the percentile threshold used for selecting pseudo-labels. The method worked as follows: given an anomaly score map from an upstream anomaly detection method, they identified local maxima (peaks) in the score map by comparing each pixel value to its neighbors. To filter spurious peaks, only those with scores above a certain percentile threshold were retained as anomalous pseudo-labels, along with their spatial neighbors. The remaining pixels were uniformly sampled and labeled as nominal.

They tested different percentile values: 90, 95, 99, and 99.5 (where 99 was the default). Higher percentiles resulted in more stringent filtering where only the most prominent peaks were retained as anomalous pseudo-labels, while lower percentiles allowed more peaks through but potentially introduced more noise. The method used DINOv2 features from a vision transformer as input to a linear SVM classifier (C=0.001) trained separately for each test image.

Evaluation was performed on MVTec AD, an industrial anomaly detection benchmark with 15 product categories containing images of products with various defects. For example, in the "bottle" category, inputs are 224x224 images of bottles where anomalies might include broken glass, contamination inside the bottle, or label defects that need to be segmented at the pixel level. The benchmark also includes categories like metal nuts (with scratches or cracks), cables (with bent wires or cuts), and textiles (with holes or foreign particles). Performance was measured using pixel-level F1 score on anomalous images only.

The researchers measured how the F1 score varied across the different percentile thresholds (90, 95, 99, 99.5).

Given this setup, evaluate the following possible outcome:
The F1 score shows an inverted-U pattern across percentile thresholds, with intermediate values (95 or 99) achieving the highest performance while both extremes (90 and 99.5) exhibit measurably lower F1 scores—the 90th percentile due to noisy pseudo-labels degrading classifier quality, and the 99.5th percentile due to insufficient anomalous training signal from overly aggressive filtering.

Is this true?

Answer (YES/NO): NO